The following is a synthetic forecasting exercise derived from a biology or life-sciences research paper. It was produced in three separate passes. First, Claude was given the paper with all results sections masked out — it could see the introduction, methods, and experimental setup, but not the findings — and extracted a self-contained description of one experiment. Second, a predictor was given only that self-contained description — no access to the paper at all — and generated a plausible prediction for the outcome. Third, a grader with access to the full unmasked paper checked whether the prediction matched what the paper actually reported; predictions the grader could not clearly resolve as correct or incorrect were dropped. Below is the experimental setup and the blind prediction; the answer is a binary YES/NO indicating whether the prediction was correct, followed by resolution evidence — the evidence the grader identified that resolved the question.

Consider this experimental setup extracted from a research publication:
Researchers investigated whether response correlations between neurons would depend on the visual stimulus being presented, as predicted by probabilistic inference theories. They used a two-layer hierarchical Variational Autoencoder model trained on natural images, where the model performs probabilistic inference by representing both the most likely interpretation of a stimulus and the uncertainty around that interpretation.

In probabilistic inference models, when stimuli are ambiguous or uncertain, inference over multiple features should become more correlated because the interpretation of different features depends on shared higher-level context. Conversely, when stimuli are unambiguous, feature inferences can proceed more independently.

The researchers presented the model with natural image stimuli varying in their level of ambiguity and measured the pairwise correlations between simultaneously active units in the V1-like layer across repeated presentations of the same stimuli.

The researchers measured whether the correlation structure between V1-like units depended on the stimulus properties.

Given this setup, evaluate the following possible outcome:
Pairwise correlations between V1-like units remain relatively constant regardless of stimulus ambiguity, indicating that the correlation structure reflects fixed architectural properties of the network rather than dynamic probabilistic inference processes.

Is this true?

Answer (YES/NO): NO